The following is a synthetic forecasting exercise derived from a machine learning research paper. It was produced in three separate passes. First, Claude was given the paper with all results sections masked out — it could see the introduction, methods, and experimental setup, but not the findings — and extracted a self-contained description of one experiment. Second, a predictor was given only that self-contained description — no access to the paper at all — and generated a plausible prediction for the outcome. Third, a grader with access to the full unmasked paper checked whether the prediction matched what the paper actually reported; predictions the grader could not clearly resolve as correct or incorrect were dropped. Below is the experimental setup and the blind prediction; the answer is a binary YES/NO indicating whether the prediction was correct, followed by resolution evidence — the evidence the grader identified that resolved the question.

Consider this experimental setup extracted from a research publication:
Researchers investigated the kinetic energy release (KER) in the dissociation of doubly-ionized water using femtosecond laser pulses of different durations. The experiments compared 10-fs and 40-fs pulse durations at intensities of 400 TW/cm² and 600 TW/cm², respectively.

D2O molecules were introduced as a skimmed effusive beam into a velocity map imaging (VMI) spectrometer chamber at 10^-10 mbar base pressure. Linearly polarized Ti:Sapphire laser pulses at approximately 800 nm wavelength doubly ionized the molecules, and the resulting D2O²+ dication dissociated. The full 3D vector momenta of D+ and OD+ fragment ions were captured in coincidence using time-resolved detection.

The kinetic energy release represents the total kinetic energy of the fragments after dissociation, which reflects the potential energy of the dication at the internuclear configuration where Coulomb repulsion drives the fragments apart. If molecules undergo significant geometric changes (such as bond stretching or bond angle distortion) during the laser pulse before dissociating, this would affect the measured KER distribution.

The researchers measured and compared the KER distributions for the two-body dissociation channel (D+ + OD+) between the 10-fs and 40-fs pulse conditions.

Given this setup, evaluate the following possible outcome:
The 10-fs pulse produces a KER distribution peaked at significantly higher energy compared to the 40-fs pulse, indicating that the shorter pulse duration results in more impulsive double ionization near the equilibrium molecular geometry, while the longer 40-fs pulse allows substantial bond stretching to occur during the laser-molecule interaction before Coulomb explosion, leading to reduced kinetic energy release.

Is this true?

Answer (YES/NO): NO